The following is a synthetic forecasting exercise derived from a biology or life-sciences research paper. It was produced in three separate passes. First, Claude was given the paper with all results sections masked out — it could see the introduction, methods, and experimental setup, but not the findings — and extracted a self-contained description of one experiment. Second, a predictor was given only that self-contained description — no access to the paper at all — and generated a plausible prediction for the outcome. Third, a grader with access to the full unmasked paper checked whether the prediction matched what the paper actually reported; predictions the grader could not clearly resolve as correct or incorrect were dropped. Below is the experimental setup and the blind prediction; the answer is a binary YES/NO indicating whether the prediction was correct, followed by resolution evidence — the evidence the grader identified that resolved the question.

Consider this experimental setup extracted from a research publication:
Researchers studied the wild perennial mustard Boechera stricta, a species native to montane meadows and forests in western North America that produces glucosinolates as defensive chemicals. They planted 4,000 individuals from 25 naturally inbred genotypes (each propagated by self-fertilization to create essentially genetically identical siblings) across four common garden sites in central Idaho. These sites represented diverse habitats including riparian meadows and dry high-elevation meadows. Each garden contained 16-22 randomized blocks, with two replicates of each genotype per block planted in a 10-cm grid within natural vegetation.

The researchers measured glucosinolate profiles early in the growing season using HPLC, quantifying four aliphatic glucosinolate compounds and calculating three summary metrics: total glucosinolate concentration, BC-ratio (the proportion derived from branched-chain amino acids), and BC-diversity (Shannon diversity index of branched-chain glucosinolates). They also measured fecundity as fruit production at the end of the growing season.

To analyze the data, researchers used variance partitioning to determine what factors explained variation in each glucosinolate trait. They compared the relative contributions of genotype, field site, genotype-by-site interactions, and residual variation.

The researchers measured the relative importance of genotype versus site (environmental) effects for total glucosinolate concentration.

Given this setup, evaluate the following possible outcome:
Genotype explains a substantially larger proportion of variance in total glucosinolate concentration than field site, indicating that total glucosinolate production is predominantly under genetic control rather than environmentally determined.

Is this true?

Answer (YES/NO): NO